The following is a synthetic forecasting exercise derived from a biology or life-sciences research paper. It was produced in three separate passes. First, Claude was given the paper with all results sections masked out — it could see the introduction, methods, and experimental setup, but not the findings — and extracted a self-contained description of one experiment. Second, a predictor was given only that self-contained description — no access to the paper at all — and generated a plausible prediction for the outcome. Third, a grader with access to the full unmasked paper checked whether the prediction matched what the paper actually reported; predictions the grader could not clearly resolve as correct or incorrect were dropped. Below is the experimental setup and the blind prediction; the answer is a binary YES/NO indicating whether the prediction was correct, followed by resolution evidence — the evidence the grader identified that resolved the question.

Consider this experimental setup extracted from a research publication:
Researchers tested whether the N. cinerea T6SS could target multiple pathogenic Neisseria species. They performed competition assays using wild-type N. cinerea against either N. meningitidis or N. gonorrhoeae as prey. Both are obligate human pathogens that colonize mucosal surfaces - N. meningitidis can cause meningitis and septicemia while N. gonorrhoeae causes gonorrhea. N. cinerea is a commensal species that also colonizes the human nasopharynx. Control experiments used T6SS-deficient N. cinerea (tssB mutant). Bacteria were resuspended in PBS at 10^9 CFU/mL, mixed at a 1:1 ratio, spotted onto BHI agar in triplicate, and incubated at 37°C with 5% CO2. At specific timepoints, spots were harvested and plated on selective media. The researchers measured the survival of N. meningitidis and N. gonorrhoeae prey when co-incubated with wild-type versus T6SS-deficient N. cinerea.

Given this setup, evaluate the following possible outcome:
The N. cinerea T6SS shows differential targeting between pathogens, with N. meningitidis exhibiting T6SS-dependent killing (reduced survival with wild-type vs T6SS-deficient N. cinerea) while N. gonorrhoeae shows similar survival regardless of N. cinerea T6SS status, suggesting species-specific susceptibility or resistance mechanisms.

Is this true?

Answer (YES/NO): NO